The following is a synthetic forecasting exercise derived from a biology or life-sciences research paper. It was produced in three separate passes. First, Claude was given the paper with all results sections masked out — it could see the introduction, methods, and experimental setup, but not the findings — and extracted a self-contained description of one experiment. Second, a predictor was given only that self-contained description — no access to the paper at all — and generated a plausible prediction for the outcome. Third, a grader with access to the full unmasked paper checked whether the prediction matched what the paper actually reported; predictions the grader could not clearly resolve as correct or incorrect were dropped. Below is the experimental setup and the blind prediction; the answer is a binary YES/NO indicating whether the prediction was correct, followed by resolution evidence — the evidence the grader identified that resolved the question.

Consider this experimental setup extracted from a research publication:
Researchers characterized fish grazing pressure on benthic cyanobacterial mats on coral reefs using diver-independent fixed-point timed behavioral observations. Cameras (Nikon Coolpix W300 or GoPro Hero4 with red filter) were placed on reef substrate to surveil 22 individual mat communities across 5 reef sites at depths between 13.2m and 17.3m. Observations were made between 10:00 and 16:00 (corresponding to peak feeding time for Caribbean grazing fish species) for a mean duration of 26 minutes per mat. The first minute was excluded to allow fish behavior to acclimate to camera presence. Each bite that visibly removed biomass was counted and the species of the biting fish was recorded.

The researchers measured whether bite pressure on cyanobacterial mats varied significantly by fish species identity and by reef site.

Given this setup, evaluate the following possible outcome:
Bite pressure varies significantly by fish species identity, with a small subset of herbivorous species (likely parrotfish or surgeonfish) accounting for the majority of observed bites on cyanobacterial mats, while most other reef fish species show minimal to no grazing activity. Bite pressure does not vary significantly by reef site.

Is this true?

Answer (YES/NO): NO